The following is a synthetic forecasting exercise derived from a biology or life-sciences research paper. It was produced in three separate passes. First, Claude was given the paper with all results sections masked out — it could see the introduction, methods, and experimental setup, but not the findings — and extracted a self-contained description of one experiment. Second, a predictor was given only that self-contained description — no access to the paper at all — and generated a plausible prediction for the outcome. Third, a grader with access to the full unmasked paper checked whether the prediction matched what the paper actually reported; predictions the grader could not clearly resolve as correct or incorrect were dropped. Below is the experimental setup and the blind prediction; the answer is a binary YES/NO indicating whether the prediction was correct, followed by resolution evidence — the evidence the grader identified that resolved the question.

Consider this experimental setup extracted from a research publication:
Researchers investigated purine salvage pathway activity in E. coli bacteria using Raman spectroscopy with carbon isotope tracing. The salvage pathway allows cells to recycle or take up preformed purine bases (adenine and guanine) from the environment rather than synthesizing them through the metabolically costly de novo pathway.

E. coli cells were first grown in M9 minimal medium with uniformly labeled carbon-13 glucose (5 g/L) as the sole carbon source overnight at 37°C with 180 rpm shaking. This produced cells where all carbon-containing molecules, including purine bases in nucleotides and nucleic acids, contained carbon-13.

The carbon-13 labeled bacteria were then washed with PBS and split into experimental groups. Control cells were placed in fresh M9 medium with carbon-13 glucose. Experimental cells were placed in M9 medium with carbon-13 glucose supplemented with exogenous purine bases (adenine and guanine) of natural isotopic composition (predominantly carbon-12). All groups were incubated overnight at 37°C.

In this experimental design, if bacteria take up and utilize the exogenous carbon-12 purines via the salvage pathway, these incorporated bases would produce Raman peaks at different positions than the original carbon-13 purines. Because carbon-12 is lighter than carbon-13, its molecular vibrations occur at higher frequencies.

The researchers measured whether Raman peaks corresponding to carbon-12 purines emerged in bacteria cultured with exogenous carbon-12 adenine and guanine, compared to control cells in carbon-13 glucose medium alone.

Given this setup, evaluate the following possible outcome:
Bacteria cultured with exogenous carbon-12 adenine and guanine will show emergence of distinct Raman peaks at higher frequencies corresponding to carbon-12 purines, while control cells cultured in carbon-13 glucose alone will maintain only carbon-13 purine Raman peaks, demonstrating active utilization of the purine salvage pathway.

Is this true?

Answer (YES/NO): YES